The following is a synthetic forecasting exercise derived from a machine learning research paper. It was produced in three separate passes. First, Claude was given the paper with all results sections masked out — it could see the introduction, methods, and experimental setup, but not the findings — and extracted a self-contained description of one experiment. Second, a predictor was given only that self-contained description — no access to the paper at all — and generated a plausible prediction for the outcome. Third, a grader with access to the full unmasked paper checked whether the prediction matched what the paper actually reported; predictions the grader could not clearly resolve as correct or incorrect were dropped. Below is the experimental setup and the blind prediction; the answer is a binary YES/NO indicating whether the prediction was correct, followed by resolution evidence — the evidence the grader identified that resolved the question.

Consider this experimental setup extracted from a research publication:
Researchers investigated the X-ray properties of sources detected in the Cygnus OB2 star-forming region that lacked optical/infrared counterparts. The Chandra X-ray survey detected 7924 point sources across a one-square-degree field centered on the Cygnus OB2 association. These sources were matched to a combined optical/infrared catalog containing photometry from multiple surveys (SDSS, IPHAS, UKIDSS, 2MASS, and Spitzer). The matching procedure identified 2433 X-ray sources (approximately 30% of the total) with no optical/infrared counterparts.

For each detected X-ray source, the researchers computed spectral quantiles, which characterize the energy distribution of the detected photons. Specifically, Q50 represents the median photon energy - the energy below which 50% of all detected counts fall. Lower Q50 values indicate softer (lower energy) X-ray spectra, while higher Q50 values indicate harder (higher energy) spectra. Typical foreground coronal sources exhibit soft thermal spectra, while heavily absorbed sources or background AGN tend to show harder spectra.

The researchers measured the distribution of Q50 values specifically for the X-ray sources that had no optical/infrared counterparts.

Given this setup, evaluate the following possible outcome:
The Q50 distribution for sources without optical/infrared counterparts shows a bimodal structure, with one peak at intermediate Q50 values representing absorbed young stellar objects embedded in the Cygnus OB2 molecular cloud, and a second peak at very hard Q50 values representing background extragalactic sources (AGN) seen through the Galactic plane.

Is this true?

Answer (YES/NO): YES